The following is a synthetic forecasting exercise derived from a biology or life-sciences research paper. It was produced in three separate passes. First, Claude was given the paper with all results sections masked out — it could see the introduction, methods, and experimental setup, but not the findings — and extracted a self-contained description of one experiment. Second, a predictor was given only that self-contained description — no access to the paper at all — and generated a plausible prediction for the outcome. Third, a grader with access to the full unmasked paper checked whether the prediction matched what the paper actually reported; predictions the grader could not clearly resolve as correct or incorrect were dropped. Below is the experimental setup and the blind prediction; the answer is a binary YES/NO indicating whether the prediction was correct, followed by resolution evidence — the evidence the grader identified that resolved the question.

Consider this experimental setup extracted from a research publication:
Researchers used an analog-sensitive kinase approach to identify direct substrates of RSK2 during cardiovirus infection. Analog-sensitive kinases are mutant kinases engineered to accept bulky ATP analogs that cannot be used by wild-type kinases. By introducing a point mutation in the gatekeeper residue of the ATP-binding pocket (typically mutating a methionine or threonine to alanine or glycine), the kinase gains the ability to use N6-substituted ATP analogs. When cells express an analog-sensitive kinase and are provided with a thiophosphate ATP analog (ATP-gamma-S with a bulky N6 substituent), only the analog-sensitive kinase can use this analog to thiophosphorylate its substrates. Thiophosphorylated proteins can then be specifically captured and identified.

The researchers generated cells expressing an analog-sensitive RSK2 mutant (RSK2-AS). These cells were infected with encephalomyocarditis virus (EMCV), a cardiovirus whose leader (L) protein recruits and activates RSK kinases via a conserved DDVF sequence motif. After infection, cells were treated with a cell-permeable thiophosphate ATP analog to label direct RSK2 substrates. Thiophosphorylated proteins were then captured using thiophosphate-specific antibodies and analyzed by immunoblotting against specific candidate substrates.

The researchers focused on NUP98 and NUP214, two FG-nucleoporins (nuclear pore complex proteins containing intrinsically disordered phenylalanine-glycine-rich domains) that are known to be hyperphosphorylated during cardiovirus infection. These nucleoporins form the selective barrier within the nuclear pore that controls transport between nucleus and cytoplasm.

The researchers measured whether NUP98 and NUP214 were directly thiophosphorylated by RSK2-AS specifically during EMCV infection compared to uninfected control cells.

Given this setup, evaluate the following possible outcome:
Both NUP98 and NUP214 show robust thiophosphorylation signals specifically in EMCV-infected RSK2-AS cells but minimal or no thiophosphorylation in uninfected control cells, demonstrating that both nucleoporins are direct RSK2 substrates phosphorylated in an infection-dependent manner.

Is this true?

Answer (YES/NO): NO